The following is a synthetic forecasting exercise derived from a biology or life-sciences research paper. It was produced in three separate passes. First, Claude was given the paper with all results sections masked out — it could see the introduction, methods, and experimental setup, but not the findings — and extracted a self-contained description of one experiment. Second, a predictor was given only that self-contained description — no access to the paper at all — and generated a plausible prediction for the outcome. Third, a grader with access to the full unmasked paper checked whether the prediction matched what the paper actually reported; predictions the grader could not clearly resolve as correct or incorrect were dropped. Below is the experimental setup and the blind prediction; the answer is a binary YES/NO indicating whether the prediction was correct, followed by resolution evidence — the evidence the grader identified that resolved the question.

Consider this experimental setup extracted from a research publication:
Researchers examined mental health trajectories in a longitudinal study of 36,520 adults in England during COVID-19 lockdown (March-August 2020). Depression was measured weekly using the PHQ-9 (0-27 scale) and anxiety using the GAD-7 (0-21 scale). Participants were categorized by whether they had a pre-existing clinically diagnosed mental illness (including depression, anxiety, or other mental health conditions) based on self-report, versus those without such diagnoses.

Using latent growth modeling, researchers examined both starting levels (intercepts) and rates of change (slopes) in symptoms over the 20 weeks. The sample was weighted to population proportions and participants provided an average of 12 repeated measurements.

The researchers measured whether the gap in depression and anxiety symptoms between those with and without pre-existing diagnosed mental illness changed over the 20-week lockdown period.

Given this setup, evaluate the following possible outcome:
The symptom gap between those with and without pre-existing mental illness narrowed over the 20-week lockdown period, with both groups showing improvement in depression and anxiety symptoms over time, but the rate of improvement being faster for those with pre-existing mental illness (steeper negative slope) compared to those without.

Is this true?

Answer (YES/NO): NO